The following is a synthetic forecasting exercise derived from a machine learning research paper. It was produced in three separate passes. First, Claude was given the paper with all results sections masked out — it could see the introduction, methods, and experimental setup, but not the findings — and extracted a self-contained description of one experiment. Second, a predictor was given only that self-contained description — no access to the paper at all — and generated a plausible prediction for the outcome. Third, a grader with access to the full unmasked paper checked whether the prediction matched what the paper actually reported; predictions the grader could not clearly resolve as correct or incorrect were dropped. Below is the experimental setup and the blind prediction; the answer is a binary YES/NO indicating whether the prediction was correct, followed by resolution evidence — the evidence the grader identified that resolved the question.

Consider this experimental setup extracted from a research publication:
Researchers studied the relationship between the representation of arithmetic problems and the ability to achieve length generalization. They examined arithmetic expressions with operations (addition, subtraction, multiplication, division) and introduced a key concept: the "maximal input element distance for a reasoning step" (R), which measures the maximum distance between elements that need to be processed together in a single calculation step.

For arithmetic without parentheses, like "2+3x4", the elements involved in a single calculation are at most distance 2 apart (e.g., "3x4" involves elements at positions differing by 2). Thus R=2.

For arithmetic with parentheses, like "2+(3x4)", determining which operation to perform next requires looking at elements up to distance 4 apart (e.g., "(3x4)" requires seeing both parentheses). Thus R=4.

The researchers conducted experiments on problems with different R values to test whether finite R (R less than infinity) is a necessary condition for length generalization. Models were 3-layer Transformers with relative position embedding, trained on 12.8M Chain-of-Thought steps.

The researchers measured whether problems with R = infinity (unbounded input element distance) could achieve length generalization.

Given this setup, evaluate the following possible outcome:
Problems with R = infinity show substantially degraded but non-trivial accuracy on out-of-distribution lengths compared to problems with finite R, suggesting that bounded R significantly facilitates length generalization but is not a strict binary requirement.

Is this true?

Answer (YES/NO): NO